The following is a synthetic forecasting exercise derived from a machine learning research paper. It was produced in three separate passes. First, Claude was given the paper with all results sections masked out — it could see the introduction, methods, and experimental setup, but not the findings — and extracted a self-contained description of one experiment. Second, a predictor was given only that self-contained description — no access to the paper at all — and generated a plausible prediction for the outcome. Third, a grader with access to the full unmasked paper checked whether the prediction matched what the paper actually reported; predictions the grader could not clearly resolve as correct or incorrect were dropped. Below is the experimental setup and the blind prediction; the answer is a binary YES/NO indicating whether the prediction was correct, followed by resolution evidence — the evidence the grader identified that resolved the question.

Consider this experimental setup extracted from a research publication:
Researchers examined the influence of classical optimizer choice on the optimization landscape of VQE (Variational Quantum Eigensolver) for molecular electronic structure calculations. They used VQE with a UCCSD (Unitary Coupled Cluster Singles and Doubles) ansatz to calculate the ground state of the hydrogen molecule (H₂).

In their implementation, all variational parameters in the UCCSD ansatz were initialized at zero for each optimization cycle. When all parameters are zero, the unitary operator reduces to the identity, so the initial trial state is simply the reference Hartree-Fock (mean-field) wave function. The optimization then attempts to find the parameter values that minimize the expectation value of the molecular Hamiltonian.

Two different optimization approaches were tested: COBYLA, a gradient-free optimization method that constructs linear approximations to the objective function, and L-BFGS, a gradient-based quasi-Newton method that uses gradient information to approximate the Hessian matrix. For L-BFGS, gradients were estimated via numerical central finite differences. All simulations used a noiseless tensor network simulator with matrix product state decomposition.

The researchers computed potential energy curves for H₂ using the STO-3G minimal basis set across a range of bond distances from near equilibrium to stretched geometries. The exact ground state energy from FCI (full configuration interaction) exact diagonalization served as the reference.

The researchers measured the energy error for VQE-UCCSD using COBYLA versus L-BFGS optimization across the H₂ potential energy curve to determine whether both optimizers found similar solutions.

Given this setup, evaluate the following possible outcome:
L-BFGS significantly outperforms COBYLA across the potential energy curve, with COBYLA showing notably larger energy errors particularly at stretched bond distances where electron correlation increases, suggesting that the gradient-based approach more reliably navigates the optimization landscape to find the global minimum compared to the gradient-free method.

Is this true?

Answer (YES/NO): NO